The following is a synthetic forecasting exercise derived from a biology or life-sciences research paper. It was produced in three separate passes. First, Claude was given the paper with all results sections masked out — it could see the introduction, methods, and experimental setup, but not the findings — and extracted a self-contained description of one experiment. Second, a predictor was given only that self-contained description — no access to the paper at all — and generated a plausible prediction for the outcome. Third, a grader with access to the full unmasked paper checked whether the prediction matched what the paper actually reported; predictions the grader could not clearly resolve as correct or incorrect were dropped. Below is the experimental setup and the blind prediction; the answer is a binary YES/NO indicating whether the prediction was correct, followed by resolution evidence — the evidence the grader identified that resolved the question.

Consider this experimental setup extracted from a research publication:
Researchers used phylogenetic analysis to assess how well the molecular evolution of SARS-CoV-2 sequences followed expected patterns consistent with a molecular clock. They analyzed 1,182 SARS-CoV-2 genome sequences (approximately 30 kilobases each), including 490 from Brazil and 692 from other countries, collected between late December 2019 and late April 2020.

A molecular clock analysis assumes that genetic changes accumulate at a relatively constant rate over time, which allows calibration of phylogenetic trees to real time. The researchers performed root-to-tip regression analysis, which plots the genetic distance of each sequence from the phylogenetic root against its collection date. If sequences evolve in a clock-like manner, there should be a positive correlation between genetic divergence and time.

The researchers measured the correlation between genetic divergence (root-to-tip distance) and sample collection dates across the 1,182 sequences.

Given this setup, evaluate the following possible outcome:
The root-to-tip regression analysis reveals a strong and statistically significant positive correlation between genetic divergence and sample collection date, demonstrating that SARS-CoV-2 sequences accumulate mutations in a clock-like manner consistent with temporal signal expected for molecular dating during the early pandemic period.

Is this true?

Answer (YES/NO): NO